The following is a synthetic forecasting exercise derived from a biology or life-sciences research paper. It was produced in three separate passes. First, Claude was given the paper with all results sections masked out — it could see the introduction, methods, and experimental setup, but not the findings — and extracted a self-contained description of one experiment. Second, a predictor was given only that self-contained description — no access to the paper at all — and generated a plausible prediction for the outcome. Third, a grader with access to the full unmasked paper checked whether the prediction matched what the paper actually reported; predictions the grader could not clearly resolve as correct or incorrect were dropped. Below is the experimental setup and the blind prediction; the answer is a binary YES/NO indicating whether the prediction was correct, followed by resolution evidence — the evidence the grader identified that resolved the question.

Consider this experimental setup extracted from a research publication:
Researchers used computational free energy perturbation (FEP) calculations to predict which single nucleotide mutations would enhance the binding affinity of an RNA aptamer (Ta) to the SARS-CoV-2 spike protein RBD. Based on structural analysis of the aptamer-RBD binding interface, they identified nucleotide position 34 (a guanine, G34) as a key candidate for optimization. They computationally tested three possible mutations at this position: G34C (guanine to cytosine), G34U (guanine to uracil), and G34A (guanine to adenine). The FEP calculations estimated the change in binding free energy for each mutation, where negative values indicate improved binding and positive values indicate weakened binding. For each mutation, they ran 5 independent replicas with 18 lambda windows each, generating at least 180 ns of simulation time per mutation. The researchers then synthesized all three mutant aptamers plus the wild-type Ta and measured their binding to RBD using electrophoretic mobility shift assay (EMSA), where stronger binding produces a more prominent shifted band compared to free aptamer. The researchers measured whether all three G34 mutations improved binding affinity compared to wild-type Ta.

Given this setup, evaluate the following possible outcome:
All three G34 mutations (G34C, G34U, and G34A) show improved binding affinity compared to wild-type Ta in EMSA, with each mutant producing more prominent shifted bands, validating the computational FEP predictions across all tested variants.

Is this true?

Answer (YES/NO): YES